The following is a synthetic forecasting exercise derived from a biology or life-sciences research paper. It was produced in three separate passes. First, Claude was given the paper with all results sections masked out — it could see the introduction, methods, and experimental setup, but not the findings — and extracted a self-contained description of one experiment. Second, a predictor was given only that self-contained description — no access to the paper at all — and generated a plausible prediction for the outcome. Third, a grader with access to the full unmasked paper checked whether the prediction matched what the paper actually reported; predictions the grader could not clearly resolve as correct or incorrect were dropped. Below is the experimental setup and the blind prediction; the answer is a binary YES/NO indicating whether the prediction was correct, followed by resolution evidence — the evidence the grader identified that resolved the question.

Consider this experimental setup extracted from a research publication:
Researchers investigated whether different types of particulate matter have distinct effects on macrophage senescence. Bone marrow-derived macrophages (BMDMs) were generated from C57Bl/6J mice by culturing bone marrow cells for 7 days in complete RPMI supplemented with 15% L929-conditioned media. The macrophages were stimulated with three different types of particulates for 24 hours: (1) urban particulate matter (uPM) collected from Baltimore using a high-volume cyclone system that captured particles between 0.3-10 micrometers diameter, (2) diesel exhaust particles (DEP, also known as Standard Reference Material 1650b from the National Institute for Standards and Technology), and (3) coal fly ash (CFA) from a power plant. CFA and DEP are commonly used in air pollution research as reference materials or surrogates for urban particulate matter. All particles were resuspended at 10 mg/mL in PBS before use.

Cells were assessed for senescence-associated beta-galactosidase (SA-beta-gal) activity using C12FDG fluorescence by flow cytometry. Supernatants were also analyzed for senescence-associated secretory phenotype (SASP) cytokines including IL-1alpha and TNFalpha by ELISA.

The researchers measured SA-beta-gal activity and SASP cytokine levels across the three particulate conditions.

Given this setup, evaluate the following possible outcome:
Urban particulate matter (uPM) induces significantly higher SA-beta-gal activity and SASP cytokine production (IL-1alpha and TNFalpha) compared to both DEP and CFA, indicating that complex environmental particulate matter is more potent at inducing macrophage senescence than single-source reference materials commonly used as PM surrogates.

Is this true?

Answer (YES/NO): YES